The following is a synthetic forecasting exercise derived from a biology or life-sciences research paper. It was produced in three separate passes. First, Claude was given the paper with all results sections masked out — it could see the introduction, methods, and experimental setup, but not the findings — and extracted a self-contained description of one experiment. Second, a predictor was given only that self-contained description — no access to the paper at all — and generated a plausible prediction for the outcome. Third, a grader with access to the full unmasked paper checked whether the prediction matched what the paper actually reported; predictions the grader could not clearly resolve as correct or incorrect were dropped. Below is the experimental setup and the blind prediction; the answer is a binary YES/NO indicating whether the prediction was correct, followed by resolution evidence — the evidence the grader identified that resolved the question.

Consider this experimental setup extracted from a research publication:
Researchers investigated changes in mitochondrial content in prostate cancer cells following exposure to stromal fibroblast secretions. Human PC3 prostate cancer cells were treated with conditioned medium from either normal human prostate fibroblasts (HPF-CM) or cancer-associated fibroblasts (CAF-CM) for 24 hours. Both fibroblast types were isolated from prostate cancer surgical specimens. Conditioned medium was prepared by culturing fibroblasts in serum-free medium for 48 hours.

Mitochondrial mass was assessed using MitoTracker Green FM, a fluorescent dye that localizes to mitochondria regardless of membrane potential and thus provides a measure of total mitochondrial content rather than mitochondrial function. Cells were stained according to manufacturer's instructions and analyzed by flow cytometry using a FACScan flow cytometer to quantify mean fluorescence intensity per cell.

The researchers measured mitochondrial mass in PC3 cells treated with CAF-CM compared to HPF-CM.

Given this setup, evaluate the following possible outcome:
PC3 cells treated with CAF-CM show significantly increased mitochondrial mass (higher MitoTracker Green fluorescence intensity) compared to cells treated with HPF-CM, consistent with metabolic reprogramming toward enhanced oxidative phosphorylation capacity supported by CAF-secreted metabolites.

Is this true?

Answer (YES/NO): YES